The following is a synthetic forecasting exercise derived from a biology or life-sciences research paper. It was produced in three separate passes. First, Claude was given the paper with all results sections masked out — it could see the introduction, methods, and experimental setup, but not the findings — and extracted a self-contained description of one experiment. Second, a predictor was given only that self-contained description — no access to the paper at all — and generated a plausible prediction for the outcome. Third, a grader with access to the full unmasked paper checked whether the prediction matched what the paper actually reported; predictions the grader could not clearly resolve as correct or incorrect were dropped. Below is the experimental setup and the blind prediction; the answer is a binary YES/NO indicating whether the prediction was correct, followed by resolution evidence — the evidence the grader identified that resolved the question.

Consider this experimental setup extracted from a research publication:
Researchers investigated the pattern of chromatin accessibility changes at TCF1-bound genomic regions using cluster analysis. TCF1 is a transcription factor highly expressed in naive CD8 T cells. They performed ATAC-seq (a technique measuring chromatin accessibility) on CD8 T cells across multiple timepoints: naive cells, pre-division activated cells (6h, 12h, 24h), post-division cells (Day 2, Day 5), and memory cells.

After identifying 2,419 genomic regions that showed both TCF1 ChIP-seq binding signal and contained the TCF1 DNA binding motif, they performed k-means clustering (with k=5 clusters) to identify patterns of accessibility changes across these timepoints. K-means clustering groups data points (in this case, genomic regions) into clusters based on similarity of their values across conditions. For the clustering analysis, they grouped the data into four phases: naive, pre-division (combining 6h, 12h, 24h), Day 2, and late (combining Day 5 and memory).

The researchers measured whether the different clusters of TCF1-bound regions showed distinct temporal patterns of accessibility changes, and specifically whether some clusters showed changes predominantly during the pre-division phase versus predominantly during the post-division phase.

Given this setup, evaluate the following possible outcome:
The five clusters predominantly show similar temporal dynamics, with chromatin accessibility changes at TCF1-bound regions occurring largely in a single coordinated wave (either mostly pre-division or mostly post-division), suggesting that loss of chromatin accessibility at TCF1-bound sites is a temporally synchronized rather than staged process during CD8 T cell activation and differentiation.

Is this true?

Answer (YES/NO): NO